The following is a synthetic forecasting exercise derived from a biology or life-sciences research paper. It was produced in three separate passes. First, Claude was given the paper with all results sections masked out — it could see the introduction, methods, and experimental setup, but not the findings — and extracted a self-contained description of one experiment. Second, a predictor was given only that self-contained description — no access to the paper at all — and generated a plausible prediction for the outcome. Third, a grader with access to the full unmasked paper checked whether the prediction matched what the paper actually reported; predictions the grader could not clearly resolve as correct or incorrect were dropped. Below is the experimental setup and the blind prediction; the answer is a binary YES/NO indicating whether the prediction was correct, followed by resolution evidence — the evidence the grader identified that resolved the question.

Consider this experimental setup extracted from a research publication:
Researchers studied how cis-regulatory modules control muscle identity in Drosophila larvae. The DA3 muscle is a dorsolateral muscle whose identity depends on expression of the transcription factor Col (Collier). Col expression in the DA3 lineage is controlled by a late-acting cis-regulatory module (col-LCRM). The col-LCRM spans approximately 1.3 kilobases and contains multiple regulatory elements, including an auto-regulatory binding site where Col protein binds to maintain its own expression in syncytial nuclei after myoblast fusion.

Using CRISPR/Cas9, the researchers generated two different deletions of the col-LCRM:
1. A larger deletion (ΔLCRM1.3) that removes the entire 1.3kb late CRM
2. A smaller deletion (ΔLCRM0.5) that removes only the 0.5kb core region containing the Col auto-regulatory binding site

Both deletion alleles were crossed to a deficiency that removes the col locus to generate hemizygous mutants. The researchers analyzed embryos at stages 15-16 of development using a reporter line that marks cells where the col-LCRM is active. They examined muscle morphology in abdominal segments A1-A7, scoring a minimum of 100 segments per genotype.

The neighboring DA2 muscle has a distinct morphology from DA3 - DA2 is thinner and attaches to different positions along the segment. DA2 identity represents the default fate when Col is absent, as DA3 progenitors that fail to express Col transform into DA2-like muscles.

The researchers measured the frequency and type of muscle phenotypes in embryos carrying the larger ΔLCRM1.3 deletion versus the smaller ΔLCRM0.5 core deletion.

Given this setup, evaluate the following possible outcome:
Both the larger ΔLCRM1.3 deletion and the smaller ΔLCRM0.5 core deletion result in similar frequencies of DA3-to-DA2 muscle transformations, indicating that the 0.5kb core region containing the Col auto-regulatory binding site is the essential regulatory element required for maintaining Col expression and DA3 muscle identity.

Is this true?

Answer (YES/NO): NO